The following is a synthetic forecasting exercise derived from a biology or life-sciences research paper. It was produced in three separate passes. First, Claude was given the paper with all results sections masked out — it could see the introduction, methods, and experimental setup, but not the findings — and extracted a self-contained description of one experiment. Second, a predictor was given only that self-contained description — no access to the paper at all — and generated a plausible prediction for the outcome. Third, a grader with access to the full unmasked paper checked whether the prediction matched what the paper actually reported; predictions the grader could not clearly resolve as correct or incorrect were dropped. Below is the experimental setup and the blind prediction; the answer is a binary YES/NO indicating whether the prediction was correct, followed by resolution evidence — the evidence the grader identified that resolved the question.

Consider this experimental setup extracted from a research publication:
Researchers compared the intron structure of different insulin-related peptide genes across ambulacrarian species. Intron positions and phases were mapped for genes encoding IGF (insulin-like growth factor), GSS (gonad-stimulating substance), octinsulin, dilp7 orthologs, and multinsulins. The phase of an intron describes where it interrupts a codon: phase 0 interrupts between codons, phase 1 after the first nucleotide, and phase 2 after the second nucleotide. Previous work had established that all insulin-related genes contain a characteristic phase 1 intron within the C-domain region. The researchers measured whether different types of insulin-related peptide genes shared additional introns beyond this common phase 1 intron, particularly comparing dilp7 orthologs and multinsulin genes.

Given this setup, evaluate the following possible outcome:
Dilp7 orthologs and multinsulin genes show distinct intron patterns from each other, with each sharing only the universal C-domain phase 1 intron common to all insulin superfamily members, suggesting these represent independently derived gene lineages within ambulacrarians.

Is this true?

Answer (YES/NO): NO